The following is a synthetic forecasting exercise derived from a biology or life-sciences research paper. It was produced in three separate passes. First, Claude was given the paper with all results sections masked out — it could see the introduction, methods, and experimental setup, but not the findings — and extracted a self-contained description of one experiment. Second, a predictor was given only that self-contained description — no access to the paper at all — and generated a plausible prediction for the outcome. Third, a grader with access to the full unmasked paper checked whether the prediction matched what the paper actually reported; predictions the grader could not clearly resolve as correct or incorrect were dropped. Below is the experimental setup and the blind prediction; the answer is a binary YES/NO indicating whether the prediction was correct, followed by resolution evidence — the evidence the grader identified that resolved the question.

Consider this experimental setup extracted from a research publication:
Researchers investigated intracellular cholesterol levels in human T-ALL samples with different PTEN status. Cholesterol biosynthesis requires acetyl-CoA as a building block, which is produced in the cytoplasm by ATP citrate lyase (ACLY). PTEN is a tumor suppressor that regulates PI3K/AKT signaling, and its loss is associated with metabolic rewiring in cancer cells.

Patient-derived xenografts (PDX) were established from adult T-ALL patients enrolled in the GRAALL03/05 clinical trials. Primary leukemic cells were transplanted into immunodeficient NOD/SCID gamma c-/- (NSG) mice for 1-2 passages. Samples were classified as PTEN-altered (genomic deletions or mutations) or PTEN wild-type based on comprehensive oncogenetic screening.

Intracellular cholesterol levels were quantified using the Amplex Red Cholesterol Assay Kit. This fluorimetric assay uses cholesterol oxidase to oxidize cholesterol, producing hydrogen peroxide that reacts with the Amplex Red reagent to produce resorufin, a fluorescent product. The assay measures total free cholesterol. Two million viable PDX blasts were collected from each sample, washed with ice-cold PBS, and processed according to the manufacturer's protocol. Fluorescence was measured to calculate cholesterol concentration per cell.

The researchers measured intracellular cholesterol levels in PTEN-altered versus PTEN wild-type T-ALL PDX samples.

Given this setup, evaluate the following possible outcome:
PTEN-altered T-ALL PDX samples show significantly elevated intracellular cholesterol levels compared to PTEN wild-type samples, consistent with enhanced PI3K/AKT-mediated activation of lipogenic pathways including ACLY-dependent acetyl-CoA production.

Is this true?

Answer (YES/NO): YES